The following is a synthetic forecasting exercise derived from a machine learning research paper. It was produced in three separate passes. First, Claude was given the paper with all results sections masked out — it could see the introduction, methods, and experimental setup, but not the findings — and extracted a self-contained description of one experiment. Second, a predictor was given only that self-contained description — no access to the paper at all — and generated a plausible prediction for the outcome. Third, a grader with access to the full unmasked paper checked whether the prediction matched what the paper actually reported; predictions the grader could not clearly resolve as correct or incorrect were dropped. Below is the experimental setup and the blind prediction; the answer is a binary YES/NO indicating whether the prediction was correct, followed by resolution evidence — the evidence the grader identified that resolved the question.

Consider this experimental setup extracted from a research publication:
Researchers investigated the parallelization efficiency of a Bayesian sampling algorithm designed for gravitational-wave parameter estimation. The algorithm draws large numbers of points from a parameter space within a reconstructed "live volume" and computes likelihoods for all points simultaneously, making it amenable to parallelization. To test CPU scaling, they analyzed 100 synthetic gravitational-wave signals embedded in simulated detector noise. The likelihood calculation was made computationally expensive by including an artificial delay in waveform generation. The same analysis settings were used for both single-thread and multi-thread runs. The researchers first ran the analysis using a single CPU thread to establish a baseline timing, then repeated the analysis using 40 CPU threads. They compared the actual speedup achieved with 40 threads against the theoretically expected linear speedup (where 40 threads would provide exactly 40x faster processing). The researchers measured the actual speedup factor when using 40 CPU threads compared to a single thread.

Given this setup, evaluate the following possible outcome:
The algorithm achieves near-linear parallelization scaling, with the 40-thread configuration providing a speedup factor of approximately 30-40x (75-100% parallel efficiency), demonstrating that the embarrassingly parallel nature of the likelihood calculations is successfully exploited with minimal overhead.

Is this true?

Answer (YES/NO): YES